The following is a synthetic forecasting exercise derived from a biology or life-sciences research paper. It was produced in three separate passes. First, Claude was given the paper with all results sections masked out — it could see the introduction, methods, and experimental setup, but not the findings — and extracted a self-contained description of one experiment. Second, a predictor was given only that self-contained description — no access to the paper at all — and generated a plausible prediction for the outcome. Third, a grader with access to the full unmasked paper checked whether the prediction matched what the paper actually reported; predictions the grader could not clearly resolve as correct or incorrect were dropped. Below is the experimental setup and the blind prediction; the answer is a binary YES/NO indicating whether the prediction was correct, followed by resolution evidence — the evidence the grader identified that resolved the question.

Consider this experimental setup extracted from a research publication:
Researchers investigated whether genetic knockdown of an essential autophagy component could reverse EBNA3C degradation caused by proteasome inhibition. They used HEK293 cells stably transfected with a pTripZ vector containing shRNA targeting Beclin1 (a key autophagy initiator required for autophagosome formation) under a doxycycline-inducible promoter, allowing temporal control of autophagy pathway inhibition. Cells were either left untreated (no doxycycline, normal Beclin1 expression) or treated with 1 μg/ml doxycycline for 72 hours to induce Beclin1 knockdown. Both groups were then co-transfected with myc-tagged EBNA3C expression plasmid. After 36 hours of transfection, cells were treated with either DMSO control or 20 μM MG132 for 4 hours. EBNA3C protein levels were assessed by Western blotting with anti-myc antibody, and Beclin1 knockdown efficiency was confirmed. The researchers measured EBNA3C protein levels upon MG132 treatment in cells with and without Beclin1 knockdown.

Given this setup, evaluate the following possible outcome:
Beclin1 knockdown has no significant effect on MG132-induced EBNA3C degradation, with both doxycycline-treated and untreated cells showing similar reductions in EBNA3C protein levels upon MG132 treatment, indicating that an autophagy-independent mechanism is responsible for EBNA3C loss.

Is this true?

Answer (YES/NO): NO